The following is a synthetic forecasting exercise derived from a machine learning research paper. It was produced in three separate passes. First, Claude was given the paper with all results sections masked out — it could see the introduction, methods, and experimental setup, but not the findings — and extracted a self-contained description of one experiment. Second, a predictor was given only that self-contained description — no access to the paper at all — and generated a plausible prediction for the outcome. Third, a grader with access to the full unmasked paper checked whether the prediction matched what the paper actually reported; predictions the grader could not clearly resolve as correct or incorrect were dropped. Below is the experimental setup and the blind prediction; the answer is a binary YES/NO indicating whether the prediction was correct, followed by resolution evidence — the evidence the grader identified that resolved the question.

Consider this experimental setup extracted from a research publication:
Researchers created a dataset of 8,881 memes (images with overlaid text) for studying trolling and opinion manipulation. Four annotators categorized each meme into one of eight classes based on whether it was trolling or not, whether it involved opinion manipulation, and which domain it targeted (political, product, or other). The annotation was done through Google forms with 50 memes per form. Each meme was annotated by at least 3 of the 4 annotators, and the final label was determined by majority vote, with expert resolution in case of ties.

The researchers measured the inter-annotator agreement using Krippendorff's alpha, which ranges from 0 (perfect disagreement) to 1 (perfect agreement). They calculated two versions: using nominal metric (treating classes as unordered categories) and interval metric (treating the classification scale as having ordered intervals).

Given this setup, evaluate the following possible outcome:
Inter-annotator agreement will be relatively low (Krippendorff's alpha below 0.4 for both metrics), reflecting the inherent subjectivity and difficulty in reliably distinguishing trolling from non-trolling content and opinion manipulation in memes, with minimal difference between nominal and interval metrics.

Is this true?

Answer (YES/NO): NO